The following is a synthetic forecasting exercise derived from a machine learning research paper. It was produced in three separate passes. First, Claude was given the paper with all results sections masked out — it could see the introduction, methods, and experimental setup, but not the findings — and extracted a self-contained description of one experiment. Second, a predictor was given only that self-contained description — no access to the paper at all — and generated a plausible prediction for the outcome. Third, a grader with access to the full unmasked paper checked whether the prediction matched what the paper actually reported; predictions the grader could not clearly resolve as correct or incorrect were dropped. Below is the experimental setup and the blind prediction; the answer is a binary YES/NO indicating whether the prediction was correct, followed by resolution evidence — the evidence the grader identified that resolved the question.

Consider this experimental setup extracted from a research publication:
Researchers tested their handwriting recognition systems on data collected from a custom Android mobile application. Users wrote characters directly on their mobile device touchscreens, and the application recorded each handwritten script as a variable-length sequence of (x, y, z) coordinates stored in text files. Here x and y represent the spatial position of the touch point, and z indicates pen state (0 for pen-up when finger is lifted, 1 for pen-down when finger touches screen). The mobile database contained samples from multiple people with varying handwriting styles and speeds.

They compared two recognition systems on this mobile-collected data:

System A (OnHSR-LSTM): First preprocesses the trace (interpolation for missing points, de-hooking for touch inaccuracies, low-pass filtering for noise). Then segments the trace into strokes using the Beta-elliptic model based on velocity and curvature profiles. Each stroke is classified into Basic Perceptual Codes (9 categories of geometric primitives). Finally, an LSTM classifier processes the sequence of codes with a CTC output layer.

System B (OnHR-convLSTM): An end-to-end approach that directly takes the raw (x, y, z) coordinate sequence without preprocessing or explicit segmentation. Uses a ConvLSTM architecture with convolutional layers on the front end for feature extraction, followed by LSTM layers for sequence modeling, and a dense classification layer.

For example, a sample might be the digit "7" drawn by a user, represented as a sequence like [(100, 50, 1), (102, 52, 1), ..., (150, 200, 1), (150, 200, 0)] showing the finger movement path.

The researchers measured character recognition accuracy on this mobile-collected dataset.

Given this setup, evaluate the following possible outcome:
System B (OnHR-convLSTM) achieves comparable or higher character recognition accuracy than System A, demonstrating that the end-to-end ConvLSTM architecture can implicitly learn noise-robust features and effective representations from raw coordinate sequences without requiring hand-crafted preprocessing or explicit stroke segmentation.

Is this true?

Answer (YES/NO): NO